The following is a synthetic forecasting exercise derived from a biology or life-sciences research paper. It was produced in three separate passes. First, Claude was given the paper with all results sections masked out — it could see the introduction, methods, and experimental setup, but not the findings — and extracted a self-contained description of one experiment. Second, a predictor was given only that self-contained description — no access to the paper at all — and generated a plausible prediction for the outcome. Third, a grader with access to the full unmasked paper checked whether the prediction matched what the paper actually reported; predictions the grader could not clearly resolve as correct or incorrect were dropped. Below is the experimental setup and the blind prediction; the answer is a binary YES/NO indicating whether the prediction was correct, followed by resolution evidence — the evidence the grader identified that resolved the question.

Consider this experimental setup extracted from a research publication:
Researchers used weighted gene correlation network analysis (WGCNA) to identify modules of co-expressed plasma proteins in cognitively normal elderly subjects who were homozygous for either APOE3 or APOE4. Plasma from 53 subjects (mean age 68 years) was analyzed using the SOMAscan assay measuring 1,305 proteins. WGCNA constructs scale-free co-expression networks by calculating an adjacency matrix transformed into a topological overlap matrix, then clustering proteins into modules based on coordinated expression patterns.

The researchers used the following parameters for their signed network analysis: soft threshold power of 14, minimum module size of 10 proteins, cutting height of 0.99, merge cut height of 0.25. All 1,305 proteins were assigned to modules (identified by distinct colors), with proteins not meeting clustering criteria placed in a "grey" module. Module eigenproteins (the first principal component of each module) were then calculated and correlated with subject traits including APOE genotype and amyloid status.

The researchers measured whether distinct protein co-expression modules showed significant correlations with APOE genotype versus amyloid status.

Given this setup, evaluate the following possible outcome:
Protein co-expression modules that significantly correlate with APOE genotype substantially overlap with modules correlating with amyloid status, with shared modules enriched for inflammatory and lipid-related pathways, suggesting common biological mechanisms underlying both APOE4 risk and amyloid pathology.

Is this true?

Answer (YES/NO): NO